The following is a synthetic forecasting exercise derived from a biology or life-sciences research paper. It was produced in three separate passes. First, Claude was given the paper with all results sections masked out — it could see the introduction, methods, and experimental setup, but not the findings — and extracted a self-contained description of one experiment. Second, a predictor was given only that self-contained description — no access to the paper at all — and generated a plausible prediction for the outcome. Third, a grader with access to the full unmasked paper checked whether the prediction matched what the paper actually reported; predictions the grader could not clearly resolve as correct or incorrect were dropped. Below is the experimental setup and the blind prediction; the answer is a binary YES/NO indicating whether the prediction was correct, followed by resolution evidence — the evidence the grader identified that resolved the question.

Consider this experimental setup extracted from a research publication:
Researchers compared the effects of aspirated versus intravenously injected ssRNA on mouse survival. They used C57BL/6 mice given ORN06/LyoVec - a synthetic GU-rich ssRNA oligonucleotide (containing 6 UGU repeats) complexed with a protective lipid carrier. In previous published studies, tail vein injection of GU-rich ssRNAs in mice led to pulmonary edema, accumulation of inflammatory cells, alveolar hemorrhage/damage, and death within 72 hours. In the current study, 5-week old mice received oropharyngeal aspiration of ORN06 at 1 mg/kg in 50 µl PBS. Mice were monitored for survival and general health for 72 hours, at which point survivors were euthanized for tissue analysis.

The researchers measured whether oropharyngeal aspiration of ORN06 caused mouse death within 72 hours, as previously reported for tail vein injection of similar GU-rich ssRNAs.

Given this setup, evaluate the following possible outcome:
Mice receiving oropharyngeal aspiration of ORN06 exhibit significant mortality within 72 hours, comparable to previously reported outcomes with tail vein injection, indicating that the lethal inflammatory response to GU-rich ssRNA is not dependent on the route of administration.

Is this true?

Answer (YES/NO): NO